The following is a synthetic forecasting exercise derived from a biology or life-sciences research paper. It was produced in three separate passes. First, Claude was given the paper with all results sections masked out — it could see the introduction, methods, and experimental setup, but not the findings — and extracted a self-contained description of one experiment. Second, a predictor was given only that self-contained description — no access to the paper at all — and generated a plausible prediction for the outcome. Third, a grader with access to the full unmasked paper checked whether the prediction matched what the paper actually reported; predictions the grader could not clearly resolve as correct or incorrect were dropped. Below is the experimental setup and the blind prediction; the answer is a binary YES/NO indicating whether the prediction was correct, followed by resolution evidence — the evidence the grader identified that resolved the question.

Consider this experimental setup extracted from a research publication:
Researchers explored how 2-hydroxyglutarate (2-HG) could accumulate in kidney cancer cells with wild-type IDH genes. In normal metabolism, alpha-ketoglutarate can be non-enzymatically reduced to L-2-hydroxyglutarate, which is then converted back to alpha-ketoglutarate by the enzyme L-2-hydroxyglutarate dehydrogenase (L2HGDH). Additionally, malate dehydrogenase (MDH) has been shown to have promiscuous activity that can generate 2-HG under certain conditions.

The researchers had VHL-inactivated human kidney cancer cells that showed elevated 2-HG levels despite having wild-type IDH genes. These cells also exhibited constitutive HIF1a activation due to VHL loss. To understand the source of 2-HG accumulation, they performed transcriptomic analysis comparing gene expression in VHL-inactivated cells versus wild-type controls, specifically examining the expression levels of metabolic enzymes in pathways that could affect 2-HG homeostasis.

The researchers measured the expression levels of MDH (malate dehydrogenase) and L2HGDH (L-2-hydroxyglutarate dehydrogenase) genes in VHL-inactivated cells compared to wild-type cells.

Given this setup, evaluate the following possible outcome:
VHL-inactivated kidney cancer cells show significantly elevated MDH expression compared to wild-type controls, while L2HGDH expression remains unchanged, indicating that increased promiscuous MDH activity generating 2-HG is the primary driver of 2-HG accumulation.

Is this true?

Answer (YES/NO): NO